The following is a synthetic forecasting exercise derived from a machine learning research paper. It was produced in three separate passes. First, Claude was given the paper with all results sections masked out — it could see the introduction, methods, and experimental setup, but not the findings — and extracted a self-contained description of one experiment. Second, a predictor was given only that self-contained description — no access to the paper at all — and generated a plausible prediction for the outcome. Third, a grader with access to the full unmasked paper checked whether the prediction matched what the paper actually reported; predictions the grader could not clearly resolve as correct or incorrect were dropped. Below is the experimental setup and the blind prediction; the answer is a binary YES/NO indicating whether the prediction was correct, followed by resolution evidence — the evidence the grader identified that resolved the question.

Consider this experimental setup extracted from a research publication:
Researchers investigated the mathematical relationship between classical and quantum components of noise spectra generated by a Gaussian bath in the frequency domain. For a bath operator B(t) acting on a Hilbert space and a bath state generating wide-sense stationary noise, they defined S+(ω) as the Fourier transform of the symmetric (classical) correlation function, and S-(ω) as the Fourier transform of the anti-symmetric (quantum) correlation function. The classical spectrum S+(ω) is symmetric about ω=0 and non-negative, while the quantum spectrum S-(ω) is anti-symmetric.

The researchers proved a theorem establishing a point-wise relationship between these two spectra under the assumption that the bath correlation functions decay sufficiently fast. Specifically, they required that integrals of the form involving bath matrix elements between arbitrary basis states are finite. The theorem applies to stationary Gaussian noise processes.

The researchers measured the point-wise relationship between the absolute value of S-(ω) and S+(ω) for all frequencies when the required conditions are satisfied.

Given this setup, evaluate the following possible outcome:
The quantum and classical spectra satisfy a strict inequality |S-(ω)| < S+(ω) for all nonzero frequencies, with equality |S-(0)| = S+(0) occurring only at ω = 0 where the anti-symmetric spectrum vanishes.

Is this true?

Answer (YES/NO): NO